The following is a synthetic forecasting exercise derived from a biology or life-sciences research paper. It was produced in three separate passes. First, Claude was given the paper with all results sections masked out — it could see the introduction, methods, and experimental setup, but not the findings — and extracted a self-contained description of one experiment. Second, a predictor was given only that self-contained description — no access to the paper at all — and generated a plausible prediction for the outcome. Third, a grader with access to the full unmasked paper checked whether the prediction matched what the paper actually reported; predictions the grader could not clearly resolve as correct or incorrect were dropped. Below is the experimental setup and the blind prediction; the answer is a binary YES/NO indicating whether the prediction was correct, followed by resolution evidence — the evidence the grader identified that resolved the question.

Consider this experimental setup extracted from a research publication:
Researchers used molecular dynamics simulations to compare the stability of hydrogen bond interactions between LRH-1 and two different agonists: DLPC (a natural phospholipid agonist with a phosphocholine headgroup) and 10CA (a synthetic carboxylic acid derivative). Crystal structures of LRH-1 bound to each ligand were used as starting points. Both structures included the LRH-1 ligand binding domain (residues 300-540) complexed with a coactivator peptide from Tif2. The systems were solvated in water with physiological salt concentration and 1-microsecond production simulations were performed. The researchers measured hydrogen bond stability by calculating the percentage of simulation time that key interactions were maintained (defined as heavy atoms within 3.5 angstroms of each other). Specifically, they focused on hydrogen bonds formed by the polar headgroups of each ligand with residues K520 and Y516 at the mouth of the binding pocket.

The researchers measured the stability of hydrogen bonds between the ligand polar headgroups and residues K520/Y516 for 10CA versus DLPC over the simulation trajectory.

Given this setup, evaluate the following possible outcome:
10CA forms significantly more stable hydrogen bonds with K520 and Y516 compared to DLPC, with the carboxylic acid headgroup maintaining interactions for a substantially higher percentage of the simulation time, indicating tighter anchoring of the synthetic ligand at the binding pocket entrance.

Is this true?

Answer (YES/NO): NO